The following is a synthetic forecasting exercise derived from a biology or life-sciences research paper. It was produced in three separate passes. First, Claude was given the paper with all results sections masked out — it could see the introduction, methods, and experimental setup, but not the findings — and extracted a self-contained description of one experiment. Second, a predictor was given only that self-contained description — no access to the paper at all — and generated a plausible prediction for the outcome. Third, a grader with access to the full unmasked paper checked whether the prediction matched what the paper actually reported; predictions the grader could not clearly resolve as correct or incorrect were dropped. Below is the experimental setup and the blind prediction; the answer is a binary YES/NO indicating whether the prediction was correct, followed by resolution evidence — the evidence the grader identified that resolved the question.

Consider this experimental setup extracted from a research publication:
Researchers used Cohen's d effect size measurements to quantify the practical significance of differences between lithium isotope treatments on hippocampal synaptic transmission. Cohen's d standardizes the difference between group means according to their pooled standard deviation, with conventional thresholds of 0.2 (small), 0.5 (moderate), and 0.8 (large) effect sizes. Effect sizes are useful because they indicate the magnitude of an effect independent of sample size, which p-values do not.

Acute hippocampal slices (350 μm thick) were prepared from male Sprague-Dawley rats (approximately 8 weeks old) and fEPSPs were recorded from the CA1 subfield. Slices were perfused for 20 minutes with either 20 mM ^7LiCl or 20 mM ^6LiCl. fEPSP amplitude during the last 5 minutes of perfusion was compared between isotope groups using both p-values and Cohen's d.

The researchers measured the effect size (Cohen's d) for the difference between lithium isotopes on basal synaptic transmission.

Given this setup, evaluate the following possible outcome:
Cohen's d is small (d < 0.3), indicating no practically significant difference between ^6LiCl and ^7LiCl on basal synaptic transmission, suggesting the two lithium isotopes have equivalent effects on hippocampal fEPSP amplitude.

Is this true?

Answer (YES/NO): NO